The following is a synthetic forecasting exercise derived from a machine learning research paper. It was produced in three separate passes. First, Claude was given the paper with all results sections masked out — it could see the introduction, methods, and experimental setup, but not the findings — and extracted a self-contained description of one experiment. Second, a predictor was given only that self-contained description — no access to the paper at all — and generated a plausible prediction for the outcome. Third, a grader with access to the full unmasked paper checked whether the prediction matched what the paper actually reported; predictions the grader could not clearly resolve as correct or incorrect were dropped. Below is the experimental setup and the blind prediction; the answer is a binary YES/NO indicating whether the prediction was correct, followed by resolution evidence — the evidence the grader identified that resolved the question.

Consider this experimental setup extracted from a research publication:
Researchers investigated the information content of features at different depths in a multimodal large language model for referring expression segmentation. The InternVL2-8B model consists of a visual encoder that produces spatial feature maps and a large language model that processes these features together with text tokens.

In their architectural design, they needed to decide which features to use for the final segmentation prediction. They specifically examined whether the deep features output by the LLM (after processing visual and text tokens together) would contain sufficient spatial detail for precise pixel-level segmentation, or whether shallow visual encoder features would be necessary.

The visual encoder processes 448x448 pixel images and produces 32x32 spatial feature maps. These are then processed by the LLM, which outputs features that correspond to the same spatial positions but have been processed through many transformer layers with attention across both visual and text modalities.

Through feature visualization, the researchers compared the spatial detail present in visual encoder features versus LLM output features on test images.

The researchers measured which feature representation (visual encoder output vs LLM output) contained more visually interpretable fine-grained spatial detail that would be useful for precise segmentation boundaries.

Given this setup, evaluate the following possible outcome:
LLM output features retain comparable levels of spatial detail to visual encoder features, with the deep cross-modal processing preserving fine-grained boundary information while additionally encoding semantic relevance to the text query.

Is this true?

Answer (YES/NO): NO